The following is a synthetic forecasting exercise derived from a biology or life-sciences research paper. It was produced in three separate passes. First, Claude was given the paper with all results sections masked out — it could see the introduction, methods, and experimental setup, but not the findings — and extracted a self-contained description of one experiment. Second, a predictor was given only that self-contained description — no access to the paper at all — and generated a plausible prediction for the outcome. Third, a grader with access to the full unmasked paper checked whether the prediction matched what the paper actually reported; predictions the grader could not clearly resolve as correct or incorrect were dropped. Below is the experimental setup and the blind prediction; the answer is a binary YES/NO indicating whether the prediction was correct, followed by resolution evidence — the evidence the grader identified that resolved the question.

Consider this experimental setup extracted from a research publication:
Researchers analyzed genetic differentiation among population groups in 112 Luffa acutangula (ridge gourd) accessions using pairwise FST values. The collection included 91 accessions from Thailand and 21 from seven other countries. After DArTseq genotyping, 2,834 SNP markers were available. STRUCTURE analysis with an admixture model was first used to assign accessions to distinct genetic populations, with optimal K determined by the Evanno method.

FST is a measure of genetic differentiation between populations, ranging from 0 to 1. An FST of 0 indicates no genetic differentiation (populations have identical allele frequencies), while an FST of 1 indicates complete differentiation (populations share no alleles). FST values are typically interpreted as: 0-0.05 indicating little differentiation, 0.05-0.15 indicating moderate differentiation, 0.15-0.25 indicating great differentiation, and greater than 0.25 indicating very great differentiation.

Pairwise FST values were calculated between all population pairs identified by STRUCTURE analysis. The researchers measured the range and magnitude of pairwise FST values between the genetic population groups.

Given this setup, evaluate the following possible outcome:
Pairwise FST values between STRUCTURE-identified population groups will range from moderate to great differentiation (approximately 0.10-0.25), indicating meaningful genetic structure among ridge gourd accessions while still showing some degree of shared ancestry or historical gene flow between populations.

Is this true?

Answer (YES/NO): NO